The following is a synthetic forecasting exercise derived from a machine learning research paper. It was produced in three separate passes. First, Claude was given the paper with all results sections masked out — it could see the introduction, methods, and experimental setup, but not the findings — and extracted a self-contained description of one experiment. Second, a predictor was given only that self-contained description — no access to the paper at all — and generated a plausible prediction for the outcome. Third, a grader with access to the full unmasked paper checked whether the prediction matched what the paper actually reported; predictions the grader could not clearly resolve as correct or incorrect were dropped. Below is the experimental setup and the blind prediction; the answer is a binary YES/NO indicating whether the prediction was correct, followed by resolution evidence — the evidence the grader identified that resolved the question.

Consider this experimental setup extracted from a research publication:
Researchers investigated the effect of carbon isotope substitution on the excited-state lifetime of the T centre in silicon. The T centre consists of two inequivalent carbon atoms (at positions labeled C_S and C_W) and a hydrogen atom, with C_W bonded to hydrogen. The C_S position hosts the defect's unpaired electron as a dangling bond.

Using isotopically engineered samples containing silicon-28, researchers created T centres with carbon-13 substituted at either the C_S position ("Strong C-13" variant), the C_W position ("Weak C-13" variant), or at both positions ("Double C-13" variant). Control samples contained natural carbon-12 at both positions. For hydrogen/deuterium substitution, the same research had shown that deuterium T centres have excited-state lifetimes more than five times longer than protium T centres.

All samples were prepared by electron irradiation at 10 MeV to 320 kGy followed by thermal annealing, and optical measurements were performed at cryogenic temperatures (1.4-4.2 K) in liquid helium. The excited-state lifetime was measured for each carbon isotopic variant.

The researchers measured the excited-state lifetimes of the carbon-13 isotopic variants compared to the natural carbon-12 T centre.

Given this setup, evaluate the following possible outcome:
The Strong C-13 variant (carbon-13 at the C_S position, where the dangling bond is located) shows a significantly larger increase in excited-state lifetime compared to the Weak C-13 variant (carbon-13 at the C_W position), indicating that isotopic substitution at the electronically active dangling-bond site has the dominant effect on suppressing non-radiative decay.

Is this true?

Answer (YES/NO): NO